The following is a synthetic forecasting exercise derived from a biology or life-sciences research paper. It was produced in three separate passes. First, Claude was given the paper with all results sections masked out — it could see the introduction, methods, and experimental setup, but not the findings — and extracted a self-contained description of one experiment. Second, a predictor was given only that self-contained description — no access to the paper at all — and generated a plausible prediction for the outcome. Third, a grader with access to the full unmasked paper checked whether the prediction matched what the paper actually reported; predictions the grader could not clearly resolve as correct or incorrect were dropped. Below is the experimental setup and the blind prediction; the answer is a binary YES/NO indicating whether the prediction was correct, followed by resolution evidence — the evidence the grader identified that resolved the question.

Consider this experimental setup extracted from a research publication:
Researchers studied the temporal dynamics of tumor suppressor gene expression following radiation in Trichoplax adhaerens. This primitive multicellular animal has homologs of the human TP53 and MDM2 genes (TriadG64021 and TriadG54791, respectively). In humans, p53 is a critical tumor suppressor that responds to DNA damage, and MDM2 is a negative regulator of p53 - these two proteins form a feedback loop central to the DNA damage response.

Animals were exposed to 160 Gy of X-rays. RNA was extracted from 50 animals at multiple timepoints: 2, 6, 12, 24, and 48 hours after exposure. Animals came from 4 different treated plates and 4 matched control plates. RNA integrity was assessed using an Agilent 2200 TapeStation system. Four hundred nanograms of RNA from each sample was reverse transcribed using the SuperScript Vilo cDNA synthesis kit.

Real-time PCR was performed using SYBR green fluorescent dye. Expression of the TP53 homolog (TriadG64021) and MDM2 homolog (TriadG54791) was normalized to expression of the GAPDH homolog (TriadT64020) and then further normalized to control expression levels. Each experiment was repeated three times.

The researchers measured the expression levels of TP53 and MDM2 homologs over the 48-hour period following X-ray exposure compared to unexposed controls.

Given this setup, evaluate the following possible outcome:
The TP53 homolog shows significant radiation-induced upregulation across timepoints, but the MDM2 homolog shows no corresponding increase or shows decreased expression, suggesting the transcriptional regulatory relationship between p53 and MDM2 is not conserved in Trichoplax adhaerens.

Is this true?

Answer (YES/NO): NO